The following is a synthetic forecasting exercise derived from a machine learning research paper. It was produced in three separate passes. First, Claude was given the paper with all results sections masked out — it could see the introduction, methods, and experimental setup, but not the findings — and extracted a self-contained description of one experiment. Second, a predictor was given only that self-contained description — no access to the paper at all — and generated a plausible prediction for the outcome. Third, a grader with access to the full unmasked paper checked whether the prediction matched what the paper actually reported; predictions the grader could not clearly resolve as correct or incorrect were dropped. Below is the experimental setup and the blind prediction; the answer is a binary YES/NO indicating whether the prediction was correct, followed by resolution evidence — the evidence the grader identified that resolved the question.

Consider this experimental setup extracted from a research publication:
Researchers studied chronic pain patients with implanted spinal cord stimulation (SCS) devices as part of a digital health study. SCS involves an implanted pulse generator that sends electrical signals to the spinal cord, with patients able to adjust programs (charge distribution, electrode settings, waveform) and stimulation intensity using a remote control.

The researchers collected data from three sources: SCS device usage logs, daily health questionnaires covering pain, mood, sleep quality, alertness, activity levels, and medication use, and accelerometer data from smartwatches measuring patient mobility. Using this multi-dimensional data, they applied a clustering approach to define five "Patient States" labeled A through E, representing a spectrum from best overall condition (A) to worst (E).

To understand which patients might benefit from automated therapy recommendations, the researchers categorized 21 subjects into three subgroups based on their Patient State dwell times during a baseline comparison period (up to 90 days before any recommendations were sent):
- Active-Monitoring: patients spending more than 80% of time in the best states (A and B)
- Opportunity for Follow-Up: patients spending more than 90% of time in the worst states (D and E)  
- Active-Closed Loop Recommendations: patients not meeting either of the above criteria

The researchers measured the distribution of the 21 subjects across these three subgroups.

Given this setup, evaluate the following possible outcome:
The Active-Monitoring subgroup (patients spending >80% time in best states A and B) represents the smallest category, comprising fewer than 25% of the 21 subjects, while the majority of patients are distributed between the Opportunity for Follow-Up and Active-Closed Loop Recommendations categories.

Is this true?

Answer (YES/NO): NO